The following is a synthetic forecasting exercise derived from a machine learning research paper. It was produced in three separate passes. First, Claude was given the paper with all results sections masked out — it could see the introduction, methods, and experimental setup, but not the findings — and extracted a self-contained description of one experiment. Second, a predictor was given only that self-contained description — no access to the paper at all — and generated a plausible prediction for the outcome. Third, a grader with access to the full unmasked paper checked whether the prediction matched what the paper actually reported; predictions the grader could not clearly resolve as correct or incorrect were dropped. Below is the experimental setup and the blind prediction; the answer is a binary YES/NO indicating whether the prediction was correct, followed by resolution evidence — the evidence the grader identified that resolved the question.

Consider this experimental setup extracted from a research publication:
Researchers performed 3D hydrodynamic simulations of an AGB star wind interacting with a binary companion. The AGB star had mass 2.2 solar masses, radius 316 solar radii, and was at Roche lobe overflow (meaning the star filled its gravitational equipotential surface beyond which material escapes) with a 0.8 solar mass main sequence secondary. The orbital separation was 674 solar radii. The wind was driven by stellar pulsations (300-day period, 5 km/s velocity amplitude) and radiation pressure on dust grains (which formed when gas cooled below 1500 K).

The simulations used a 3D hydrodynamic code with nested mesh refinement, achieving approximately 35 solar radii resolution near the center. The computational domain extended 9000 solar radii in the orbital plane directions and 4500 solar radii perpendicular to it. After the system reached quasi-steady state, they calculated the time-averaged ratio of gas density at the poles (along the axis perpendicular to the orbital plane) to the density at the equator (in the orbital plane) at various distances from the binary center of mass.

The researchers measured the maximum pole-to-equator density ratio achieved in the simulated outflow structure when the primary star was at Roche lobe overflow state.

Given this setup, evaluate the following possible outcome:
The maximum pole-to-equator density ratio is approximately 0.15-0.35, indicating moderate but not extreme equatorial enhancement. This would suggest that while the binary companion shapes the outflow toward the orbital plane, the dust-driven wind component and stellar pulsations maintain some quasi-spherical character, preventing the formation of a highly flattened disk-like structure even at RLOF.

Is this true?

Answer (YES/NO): NO